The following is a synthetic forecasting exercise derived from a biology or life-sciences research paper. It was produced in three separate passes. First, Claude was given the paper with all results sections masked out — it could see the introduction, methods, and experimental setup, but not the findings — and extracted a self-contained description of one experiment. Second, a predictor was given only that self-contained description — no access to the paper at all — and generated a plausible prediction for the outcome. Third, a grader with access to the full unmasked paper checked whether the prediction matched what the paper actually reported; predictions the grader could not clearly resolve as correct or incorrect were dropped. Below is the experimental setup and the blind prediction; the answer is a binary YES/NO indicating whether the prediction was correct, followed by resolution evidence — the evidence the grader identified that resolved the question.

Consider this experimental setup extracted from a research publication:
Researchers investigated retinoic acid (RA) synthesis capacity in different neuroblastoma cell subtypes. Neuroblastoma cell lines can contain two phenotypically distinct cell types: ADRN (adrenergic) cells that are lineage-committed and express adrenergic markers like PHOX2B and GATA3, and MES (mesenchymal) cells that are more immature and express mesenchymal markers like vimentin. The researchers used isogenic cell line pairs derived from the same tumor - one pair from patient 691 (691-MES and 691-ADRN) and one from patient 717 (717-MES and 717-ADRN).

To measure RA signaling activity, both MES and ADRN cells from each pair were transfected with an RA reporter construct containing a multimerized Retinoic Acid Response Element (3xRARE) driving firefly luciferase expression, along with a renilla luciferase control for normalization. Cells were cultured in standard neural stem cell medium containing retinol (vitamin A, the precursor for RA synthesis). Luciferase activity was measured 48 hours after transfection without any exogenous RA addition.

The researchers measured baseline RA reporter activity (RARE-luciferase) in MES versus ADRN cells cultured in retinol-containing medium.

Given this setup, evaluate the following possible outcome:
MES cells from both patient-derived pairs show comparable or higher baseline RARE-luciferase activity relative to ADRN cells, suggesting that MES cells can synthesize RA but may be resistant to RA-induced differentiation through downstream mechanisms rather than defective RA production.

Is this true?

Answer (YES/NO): YES